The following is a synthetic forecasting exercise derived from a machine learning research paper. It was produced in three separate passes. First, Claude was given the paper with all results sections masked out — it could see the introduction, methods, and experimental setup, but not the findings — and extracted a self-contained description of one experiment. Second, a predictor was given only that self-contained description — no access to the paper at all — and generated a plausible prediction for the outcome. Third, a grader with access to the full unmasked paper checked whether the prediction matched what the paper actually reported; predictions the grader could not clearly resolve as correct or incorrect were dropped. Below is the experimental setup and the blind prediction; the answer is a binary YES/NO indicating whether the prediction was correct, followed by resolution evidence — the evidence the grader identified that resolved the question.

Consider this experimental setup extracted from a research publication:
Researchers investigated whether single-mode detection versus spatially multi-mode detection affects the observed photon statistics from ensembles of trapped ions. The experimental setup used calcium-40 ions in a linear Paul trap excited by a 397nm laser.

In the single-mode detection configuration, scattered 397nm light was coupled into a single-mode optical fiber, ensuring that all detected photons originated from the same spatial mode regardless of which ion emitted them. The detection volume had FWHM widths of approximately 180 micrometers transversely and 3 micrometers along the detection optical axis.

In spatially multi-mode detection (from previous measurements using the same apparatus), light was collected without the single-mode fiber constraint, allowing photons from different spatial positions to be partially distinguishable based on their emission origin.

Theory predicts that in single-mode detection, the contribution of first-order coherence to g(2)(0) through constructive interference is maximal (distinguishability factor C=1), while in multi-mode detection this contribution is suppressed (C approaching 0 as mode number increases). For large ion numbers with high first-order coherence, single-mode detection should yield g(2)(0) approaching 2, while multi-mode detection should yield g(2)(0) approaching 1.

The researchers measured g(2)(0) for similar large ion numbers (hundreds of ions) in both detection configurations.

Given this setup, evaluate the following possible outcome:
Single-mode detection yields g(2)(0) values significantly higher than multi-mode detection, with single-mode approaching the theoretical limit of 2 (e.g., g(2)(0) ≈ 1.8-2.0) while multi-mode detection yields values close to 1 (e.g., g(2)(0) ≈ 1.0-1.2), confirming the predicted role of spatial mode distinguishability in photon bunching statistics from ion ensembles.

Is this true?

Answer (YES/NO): NO